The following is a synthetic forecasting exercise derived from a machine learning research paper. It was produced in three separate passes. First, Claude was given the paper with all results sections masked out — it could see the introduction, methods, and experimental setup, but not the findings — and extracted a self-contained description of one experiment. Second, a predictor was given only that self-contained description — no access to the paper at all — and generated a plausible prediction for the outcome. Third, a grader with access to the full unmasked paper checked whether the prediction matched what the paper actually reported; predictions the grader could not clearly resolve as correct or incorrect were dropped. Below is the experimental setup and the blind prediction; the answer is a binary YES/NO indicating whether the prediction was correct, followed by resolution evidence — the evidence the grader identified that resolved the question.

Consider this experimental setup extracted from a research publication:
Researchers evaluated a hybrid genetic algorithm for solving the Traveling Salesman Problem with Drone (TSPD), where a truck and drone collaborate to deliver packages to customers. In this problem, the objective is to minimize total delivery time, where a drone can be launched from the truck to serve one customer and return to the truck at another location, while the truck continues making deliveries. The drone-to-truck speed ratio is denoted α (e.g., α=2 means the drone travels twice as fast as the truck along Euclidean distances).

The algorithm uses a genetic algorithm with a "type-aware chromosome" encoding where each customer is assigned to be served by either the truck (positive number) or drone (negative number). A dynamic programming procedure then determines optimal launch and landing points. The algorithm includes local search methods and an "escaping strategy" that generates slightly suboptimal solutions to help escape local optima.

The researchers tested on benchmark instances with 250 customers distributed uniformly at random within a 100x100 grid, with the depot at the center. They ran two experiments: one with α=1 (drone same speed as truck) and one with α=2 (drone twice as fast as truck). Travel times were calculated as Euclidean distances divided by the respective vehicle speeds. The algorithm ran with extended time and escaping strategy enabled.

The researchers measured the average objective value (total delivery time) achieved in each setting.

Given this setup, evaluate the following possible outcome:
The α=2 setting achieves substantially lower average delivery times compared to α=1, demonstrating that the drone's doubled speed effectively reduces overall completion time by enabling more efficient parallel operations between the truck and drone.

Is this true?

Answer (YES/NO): YES